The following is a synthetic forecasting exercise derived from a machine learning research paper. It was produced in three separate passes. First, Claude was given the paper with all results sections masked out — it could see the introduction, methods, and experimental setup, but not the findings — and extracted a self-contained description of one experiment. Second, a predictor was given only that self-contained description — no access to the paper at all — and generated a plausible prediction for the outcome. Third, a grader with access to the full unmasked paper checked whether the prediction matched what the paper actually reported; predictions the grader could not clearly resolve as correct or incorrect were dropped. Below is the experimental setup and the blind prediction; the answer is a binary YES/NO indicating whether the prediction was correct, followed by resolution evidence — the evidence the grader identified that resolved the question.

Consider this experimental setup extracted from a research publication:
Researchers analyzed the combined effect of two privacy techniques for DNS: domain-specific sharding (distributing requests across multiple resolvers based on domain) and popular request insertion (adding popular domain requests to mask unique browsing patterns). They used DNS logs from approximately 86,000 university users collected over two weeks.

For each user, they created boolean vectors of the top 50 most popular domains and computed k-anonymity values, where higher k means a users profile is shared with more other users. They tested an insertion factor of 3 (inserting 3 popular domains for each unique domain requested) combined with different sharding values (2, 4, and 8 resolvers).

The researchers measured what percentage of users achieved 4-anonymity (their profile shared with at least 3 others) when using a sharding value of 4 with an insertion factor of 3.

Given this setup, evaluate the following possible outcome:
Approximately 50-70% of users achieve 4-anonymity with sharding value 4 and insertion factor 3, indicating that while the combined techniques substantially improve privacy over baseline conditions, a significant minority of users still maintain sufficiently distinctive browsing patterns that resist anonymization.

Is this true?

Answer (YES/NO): YES